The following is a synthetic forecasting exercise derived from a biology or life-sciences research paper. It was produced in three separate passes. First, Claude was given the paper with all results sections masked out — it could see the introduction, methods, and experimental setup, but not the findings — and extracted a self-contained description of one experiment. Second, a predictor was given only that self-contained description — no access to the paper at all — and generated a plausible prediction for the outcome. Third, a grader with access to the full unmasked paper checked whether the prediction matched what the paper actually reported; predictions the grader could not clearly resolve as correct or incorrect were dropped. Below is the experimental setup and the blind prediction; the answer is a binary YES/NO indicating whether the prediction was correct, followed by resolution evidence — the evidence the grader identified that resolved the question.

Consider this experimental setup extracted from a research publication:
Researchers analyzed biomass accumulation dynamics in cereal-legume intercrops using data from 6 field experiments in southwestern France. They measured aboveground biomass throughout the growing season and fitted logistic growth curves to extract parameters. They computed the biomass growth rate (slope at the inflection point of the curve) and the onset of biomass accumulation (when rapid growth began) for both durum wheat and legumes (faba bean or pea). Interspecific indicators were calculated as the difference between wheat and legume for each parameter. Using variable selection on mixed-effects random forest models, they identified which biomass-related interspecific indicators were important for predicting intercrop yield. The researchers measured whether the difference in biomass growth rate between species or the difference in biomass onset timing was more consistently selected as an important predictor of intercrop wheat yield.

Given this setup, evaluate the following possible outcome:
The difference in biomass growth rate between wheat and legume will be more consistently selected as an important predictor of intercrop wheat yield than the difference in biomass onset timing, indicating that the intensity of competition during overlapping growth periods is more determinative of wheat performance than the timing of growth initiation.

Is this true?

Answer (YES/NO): YES